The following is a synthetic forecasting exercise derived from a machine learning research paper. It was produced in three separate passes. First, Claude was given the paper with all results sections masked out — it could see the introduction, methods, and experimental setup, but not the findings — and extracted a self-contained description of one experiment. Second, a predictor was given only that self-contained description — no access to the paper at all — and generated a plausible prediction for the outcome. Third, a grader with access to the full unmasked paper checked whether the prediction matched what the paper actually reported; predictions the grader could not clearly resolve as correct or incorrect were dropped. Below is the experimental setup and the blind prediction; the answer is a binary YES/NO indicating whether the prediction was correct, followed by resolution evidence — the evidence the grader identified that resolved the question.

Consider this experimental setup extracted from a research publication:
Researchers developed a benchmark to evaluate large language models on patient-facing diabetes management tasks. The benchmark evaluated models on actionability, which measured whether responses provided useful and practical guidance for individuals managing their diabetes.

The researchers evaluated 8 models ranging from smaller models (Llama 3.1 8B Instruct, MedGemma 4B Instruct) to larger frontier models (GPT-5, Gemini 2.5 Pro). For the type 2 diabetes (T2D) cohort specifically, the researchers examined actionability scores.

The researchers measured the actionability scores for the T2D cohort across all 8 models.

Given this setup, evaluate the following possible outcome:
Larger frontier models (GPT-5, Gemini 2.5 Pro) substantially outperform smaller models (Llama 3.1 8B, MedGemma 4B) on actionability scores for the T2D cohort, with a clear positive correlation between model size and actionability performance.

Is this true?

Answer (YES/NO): NO